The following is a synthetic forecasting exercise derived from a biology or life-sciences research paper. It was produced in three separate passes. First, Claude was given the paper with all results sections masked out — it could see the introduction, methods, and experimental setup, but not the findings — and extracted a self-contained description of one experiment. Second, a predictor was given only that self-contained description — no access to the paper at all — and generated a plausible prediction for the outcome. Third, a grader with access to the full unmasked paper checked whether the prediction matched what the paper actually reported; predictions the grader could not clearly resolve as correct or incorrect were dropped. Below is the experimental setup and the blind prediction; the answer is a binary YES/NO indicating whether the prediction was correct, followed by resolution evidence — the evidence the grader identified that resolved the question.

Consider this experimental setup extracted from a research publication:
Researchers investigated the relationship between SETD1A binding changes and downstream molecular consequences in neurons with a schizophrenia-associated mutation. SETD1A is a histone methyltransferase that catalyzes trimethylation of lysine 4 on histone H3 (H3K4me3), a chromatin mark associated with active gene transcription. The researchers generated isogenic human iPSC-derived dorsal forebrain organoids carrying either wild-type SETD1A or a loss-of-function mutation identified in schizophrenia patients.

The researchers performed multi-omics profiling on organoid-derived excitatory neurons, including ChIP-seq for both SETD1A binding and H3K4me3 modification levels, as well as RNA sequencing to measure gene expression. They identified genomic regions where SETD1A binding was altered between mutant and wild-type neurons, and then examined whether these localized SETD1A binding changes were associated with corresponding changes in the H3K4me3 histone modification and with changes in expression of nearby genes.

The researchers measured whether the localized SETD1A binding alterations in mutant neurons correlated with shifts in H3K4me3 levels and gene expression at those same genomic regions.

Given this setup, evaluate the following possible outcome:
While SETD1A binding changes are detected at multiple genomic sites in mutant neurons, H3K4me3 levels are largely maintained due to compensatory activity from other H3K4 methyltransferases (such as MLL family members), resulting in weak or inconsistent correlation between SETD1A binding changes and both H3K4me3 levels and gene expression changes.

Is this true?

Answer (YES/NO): NO